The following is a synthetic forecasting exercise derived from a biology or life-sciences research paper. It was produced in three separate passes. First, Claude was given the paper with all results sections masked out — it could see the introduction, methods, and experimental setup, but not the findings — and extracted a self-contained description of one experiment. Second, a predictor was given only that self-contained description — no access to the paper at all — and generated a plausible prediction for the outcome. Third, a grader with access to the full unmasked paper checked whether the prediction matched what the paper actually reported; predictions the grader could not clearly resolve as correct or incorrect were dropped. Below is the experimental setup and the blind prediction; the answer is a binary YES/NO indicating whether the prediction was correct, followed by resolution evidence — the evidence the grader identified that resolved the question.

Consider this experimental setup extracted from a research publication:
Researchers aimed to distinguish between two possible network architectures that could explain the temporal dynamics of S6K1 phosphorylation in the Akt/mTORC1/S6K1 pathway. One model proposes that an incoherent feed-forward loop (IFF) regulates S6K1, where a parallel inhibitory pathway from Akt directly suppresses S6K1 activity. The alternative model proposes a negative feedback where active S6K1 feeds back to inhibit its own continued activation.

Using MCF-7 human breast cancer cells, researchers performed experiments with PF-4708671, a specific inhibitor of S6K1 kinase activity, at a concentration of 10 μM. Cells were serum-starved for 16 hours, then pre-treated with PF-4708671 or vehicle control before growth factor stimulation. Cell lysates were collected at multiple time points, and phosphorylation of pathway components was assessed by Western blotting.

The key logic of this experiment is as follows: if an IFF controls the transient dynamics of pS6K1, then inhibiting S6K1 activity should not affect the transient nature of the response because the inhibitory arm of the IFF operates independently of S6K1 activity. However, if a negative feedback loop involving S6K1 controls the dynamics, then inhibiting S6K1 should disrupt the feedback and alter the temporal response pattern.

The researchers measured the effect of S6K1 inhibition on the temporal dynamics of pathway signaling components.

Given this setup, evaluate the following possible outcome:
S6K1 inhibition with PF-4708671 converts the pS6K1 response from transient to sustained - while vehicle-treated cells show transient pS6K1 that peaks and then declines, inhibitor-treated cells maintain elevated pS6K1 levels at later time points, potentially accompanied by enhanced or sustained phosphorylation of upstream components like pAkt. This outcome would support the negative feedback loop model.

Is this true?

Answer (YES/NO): YES